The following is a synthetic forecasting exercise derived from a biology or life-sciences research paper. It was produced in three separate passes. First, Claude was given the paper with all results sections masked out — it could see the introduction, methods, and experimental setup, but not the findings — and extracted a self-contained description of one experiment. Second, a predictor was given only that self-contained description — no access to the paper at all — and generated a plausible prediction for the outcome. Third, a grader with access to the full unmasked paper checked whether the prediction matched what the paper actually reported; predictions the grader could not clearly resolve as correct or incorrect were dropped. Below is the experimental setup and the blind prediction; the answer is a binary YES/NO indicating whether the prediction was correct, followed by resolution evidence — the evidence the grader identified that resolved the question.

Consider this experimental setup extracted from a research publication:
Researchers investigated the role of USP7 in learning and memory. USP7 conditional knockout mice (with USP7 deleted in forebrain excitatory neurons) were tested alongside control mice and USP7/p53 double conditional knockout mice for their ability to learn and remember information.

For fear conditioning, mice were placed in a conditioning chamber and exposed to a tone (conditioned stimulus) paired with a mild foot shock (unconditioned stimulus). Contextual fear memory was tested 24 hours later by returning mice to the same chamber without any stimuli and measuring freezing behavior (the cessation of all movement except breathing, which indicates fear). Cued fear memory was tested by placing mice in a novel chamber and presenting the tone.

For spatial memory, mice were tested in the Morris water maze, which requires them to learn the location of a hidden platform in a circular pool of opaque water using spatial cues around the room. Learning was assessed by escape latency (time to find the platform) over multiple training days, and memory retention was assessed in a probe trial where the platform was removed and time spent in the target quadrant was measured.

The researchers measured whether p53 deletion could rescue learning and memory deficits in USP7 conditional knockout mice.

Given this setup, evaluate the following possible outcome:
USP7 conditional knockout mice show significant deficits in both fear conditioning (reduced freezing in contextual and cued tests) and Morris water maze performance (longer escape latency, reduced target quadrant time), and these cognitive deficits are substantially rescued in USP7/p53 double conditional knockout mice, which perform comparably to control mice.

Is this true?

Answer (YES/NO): NO